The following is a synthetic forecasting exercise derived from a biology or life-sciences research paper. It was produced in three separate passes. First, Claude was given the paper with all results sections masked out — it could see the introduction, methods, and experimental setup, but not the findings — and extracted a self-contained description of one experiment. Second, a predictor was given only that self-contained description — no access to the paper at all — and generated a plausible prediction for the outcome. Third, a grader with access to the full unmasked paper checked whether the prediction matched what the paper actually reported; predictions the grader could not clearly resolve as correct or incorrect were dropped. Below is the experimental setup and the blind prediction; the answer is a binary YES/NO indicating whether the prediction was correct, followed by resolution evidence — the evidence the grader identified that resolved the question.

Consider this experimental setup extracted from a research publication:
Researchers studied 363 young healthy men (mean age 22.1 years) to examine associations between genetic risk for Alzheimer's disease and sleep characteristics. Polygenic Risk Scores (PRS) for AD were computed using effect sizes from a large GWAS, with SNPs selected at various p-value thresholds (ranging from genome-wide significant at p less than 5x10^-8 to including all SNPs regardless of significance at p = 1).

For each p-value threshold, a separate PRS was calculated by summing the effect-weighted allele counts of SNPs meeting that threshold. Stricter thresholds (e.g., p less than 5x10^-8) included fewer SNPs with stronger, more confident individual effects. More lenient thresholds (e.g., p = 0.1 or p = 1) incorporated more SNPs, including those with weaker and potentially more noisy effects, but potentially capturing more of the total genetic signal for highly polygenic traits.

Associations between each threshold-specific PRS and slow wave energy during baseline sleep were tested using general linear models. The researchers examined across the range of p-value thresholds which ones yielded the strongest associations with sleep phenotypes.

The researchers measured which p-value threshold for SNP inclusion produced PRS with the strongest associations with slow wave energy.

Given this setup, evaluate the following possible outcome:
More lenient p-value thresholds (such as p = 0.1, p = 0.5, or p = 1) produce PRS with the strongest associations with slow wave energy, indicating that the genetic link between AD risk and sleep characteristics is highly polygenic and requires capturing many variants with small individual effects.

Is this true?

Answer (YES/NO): YES